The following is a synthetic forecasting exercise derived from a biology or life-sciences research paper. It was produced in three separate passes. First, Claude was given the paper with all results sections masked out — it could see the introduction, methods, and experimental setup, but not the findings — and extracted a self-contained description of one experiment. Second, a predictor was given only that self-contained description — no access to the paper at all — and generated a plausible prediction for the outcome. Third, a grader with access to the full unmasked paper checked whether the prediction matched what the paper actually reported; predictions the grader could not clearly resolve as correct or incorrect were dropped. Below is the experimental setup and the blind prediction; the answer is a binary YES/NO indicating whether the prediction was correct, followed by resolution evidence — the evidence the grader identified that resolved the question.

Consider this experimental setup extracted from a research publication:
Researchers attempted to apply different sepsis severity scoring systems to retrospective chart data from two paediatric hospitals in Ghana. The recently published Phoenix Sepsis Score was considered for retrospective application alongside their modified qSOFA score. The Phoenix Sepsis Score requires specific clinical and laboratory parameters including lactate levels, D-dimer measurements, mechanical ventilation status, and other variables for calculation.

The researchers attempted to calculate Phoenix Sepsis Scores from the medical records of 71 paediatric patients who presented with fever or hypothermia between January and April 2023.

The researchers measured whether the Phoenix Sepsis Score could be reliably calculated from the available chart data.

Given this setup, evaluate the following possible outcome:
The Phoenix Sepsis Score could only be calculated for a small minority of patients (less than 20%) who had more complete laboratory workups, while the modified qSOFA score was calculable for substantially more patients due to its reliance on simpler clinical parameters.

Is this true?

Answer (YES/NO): NO